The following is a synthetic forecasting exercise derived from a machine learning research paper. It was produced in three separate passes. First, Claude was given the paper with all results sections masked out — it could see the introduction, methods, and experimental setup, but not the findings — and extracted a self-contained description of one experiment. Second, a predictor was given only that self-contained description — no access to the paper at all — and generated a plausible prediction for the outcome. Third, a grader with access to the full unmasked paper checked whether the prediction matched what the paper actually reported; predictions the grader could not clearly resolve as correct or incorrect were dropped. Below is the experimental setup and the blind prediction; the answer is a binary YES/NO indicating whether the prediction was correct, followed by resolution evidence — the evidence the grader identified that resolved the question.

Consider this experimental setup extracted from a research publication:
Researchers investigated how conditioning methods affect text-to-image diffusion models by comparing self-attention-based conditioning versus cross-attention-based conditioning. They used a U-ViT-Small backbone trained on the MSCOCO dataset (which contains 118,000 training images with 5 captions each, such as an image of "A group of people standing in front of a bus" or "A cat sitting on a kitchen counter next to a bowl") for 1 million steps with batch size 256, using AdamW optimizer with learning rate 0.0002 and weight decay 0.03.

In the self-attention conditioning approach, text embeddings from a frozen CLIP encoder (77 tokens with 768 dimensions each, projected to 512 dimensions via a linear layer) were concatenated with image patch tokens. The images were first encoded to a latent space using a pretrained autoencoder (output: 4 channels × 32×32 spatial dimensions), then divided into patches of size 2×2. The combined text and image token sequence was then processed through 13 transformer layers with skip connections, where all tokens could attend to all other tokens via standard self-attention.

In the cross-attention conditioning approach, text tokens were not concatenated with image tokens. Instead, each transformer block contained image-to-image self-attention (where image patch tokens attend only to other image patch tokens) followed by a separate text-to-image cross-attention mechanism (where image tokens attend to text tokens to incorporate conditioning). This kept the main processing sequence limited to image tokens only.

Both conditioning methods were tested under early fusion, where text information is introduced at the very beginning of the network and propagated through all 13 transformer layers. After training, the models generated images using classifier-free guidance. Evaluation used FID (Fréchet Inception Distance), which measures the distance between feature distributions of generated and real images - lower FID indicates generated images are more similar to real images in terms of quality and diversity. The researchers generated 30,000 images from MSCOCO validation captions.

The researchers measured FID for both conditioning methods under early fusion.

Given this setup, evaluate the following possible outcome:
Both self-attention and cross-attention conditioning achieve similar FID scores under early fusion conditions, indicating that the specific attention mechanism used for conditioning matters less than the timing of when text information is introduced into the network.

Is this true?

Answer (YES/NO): NO